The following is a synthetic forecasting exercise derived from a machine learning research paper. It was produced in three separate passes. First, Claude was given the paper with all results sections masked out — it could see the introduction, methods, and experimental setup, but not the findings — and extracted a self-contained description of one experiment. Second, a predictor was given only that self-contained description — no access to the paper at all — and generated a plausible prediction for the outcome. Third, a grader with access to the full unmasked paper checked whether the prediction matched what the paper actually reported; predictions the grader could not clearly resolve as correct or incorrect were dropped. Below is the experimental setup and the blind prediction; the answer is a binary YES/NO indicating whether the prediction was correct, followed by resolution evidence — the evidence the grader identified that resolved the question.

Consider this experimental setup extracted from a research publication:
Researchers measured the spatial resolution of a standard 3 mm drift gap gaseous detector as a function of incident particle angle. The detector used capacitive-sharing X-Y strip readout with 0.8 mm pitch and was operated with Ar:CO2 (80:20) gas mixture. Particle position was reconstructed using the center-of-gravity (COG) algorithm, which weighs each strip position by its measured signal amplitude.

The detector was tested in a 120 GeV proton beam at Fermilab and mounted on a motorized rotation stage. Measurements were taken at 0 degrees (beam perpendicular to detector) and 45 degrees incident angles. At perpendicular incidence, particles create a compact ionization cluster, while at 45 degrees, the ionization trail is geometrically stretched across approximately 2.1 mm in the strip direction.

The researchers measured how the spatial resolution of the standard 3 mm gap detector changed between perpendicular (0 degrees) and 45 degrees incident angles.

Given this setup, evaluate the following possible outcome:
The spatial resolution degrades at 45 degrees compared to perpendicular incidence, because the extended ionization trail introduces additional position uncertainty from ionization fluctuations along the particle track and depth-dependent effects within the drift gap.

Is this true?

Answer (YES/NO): YES